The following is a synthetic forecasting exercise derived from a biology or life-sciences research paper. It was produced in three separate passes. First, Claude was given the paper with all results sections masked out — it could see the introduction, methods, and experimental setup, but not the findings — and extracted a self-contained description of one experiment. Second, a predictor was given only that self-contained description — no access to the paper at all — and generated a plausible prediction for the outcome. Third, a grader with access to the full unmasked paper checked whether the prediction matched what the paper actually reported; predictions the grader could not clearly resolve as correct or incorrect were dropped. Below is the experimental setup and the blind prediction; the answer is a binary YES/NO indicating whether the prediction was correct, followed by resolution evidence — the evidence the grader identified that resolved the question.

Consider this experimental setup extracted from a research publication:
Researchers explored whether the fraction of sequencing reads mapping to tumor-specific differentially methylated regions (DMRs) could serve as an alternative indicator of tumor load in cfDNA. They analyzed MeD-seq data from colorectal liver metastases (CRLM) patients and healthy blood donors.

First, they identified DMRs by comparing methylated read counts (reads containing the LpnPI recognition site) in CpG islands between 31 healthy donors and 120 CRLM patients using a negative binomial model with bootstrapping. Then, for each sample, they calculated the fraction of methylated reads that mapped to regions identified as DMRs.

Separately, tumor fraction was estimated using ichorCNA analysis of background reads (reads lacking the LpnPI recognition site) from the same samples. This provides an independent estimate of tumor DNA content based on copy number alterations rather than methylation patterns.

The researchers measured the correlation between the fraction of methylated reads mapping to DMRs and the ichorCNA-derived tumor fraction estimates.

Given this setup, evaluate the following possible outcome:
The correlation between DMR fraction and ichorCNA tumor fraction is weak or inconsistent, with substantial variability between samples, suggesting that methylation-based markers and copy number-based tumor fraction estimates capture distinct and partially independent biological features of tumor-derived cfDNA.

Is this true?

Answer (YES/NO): NO